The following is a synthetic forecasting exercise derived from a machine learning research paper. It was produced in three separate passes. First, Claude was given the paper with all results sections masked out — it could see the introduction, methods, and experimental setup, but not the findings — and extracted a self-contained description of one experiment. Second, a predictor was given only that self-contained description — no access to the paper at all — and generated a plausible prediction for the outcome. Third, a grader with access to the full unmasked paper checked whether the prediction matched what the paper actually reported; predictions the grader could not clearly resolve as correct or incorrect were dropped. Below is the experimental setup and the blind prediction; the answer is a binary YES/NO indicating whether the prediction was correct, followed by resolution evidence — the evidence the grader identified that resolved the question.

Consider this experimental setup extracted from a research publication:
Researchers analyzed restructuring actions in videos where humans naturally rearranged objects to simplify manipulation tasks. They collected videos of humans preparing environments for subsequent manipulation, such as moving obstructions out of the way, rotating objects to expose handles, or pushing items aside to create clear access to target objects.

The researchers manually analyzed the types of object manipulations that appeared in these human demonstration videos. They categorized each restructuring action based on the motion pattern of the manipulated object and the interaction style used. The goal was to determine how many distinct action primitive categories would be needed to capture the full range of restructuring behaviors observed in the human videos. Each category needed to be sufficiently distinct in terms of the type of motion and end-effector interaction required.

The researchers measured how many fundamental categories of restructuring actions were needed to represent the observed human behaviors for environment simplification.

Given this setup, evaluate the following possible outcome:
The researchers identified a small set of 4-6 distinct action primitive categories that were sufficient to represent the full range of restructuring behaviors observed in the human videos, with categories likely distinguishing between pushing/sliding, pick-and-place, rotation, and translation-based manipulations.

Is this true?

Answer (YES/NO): NO